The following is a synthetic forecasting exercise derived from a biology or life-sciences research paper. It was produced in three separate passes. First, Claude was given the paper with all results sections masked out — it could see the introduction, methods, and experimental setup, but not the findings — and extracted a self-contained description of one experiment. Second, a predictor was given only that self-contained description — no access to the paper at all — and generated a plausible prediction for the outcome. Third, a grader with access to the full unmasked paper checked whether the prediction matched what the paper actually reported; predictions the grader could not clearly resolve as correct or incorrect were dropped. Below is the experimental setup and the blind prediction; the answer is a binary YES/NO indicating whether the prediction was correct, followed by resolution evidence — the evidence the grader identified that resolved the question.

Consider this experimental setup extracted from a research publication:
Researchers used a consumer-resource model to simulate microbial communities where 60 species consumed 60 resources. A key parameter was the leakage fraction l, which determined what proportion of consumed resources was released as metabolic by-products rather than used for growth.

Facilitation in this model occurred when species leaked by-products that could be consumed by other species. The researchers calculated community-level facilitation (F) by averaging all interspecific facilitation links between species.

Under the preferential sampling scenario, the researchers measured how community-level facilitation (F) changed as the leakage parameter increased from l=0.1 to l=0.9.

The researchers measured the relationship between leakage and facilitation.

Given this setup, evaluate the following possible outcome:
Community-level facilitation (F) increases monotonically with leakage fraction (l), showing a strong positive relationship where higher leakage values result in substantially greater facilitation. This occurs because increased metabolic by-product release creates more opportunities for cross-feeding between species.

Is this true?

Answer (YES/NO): YES